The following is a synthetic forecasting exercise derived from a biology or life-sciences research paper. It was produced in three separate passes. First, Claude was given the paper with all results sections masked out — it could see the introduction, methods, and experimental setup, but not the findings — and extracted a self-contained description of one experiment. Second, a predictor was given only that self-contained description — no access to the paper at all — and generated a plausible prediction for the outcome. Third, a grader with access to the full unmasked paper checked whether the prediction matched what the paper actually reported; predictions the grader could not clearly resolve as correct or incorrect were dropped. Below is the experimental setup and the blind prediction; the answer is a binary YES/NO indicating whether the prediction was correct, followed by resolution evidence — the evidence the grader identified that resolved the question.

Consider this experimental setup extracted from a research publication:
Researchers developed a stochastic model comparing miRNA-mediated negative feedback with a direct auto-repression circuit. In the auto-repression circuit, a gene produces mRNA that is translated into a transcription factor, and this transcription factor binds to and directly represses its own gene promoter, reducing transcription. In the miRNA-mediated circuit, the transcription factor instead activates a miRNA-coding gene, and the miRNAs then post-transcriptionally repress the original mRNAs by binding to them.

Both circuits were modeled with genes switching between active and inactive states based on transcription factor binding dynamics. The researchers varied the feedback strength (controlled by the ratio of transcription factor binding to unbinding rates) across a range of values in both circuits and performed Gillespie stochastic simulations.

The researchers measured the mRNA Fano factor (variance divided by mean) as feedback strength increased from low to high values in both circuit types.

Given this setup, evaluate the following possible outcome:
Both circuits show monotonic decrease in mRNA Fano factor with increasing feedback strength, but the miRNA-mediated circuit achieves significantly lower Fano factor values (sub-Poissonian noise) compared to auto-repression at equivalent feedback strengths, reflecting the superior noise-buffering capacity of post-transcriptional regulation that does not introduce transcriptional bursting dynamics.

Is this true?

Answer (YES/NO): NO